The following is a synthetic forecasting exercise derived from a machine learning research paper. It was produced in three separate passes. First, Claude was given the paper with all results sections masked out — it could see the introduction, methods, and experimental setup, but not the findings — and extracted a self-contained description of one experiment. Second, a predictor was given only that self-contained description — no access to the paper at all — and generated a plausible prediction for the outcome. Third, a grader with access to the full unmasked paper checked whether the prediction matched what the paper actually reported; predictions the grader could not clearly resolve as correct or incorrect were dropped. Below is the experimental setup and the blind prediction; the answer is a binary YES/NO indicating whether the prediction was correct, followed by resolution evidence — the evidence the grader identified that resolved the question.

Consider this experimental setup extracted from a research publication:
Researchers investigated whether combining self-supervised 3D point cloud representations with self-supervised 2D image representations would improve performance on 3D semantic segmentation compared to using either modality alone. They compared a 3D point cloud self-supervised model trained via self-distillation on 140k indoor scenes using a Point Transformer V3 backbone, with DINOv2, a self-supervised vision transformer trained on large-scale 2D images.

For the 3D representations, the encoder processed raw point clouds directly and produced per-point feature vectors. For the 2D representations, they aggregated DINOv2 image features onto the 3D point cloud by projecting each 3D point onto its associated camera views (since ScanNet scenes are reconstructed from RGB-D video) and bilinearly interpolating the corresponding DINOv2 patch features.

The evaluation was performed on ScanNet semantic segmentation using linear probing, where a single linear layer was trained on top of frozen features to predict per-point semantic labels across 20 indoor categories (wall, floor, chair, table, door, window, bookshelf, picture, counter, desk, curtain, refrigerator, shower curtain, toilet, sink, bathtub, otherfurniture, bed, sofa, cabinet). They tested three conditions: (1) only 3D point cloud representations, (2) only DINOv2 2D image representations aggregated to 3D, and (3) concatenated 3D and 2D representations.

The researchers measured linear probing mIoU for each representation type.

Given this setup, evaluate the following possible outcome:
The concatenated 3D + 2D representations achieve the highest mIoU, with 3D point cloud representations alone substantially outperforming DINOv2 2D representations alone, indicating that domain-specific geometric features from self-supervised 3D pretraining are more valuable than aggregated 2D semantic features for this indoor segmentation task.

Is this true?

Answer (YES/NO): YES